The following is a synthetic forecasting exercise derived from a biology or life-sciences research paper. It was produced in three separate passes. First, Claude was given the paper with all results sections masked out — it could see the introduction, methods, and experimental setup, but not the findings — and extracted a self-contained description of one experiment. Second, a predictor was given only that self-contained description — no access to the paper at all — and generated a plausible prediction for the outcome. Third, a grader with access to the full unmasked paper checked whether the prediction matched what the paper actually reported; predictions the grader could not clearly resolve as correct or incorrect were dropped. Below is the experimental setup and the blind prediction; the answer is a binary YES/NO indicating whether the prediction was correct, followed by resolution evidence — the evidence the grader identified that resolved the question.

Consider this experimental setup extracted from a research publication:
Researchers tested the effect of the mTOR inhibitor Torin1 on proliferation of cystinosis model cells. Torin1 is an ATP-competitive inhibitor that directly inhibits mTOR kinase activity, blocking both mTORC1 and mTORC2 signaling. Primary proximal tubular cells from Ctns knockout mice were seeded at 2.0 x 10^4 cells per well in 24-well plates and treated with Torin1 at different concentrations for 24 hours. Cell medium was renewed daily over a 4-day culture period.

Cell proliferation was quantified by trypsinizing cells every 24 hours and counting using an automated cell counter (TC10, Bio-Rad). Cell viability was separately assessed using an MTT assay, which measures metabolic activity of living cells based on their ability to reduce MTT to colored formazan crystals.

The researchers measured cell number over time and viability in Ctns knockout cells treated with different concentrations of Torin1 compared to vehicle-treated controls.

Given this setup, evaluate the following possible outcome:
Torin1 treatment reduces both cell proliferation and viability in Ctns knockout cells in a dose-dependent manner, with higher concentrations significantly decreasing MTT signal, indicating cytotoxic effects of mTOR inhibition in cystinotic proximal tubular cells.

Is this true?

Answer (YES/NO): NO